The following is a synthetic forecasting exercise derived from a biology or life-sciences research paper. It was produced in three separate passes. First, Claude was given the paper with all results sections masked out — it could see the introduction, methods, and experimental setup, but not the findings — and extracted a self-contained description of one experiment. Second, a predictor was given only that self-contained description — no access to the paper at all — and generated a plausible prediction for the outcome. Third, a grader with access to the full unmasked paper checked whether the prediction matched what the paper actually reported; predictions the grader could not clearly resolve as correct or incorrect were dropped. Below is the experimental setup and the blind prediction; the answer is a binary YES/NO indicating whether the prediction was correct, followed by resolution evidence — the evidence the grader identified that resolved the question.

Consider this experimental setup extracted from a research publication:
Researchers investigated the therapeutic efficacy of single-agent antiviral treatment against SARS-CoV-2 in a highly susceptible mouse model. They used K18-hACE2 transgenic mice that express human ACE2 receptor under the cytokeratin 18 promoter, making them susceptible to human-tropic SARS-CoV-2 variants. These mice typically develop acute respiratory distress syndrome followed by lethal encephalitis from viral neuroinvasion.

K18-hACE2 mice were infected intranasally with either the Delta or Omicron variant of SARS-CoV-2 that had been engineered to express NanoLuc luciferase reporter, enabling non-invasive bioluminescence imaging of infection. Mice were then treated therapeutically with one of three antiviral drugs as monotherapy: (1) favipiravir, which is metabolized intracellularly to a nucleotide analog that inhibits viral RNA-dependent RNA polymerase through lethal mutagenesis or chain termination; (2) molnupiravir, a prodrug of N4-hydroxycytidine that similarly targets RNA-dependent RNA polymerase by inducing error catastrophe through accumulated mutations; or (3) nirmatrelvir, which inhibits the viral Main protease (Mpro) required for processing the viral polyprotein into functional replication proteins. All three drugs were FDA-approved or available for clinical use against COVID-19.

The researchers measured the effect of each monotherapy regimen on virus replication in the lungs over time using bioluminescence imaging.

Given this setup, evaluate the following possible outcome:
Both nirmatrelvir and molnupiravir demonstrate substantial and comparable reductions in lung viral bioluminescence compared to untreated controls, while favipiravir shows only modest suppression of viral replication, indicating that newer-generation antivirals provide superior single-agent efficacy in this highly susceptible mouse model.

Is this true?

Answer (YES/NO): NO